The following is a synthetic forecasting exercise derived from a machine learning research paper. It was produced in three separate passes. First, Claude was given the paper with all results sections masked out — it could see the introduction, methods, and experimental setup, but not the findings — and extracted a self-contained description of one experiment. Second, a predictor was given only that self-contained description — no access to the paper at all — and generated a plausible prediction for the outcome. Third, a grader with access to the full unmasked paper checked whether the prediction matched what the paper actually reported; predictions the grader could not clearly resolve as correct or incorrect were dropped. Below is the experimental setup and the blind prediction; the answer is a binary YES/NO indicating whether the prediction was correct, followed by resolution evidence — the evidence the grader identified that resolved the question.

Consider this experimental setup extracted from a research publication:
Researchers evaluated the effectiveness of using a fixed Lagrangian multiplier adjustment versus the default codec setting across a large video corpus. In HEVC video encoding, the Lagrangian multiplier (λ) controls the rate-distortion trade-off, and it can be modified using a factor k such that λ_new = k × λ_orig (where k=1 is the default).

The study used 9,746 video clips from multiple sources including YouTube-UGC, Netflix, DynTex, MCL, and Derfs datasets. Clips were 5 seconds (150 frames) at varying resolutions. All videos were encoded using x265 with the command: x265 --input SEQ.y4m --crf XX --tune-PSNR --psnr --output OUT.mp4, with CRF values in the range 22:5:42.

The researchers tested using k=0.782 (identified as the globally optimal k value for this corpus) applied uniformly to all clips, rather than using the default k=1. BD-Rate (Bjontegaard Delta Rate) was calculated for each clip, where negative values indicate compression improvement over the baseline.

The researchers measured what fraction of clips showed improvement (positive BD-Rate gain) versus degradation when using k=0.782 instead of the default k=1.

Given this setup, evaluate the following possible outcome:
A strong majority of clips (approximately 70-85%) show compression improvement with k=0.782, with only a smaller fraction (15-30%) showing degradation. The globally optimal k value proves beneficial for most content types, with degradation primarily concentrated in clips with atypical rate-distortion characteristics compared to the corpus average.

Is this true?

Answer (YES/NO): NO